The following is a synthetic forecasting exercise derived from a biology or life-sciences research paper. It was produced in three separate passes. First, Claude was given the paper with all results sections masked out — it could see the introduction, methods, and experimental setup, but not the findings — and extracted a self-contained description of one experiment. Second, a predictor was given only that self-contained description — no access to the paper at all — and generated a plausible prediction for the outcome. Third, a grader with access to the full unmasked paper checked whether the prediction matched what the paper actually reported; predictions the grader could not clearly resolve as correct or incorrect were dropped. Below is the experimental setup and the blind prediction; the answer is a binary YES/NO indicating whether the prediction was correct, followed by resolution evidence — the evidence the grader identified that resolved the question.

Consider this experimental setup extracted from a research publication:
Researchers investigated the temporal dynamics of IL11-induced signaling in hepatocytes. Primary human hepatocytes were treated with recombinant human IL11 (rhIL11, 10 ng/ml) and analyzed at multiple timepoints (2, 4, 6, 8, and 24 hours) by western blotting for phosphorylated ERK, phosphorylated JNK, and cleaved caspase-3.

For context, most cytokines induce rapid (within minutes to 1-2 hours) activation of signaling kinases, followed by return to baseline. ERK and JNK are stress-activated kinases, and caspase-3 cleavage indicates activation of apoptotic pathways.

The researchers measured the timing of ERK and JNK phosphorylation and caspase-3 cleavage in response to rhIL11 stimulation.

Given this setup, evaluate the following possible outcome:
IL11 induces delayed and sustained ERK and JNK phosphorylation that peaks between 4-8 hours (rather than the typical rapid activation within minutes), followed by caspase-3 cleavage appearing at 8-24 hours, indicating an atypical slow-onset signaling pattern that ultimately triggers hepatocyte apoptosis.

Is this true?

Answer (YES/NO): NO